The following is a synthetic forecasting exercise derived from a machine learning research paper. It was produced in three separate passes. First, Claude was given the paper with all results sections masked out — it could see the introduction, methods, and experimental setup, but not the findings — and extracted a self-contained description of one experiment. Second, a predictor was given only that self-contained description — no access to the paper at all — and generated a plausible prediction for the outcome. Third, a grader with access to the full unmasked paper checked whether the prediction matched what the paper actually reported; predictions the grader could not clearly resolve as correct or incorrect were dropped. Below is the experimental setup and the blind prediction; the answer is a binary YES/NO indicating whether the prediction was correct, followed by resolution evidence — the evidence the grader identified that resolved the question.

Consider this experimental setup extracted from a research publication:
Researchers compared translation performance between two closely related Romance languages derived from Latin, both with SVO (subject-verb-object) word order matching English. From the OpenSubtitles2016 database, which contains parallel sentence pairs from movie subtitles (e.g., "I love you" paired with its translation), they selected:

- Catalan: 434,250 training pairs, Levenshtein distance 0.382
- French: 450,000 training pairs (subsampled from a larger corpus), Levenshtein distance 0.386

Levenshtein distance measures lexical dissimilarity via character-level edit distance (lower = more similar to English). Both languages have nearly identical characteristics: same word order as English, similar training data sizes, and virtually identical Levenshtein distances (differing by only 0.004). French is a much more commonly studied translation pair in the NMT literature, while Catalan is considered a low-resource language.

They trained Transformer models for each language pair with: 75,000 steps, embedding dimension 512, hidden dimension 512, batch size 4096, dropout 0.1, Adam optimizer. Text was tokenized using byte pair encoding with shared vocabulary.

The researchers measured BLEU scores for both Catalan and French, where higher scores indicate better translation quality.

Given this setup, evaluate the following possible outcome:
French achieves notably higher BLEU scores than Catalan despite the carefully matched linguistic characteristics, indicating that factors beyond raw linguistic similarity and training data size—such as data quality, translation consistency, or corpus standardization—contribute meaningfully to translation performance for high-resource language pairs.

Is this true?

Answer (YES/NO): NO